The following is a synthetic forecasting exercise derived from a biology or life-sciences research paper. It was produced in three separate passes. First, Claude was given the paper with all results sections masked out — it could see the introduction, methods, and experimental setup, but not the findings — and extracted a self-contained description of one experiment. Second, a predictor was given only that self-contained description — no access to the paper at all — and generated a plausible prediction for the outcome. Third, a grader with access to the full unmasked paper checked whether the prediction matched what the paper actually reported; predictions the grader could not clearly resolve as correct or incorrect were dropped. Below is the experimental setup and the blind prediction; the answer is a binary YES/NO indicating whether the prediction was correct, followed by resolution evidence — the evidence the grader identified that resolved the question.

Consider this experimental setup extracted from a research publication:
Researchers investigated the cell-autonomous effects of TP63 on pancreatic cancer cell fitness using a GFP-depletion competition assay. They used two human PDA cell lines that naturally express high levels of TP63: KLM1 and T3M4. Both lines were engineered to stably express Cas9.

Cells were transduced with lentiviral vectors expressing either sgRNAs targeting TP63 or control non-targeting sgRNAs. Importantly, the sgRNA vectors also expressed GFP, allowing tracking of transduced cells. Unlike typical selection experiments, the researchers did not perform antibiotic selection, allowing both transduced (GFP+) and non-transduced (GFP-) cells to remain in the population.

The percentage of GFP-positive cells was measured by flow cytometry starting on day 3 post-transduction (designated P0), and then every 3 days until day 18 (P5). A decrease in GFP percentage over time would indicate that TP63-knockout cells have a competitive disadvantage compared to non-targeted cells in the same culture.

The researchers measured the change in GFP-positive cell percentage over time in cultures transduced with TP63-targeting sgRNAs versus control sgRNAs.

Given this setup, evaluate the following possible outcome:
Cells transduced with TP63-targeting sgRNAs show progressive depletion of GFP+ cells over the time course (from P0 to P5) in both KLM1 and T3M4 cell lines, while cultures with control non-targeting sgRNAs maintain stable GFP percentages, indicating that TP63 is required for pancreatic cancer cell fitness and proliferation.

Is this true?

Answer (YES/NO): NO